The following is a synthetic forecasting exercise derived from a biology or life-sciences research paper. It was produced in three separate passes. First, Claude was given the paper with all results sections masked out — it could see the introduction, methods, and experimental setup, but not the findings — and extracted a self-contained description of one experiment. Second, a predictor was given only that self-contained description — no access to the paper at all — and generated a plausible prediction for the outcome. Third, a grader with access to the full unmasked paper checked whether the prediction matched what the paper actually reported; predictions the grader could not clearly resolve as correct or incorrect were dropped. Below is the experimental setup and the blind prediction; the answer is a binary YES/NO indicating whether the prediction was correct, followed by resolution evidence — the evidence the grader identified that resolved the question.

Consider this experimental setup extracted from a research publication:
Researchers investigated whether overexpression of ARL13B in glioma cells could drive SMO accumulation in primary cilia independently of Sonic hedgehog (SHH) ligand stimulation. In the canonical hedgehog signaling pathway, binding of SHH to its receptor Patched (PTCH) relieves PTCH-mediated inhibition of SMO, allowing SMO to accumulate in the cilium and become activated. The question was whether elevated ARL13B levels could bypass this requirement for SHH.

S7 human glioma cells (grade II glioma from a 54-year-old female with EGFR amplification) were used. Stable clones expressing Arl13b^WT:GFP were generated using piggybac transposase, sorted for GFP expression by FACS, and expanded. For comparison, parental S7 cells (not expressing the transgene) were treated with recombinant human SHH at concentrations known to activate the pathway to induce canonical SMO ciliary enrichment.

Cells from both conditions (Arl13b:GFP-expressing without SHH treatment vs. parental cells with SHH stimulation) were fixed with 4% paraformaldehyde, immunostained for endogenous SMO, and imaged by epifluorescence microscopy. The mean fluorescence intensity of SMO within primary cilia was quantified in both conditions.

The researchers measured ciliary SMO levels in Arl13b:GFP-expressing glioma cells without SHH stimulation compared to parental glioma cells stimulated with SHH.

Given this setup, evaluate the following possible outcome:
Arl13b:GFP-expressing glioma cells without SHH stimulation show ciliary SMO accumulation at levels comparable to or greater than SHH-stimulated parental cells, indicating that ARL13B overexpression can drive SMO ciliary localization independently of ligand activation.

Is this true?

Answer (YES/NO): YES